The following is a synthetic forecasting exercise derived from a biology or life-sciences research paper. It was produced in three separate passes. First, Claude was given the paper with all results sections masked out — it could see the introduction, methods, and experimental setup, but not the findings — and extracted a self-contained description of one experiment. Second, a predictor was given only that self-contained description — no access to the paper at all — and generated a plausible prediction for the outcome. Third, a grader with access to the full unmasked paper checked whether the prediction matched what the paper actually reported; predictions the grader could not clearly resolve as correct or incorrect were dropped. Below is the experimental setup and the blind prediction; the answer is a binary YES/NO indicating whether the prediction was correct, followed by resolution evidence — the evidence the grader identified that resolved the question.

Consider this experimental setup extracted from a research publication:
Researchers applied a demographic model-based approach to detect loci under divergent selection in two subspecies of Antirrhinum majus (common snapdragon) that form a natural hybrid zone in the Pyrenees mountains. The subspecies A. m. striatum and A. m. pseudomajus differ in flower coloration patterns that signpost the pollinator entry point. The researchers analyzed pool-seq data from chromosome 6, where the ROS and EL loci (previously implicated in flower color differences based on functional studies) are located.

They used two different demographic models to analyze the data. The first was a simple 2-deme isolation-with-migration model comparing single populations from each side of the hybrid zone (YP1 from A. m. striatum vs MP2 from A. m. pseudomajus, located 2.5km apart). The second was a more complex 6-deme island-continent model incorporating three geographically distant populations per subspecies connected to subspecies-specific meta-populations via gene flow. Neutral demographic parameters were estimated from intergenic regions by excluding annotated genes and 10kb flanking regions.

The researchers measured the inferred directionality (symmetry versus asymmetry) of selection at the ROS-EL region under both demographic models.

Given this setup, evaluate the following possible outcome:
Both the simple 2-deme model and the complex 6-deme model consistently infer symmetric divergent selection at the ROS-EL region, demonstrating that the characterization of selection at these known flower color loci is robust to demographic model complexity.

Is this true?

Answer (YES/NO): NO